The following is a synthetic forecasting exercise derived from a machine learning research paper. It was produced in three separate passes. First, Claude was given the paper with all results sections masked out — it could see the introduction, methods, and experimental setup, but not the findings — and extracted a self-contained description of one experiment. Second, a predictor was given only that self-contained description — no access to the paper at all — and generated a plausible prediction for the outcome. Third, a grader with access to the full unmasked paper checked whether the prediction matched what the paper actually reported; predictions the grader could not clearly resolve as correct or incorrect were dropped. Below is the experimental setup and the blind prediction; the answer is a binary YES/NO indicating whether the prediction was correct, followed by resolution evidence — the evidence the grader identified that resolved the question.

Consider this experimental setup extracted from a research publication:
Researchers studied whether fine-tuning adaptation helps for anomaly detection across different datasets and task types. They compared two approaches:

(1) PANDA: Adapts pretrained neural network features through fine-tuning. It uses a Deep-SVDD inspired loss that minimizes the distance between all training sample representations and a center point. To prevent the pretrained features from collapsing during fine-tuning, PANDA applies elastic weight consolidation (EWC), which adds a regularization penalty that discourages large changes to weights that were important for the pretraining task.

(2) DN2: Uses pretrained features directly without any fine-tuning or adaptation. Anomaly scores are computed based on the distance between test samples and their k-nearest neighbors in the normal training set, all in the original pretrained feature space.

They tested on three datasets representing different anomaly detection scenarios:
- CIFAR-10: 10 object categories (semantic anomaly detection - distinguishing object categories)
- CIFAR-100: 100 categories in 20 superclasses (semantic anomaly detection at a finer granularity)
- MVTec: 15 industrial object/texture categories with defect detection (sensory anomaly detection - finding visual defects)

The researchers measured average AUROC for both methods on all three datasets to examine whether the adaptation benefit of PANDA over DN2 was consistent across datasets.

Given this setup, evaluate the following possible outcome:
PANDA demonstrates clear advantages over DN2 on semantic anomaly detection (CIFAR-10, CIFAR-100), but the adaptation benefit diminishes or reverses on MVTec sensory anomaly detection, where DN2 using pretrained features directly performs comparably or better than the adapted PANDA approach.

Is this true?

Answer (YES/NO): NO